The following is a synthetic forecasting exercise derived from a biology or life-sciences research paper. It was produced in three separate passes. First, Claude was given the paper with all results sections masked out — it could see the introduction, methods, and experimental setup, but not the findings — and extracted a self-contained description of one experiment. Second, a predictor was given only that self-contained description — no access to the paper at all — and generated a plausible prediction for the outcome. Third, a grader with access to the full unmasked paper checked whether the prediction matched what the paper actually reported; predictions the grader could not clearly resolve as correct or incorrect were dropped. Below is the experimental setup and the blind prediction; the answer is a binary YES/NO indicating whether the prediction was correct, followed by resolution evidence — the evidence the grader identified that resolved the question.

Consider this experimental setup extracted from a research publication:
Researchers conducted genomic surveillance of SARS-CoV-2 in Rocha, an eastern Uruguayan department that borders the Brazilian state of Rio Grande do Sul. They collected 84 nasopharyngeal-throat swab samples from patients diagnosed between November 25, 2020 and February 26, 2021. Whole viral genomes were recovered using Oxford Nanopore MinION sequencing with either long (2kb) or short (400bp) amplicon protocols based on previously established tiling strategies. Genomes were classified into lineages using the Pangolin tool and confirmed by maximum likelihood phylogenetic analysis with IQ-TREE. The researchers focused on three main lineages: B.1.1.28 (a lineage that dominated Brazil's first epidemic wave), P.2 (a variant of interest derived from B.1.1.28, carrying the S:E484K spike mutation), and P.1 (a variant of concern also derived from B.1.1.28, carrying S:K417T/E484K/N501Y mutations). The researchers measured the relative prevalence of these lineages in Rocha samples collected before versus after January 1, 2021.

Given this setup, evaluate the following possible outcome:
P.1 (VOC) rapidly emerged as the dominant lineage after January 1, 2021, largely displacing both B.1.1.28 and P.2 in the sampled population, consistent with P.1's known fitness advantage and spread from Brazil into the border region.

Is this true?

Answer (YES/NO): NO